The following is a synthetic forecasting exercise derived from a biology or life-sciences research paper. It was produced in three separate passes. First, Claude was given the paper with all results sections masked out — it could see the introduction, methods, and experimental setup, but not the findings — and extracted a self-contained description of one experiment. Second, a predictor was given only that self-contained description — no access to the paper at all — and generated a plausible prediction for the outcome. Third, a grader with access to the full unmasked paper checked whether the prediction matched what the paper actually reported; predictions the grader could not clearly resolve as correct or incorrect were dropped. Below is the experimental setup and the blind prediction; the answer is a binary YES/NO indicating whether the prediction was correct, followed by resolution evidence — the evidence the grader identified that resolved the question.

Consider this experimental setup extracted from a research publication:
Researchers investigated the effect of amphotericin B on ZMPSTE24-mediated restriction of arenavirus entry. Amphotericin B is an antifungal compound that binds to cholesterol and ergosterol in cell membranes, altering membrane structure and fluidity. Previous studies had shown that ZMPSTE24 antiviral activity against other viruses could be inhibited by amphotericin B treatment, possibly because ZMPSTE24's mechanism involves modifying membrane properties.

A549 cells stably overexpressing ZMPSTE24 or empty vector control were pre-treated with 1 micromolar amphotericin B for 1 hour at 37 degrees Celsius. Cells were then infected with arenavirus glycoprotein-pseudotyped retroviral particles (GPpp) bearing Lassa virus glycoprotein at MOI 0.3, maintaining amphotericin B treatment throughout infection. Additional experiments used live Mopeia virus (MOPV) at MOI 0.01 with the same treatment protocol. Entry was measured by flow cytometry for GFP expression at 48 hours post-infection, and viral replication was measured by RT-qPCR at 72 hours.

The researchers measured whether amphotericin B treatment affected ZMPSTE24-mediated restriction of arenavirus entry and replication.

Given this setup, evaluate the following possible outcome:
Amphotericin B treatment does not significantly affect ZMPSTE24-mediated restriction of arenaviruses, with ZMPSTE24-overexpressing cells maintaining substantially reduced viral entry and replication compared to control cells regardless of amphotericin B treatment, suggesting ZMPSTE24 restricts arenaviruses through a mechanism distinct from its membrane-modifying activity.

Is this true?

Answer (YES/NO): NO